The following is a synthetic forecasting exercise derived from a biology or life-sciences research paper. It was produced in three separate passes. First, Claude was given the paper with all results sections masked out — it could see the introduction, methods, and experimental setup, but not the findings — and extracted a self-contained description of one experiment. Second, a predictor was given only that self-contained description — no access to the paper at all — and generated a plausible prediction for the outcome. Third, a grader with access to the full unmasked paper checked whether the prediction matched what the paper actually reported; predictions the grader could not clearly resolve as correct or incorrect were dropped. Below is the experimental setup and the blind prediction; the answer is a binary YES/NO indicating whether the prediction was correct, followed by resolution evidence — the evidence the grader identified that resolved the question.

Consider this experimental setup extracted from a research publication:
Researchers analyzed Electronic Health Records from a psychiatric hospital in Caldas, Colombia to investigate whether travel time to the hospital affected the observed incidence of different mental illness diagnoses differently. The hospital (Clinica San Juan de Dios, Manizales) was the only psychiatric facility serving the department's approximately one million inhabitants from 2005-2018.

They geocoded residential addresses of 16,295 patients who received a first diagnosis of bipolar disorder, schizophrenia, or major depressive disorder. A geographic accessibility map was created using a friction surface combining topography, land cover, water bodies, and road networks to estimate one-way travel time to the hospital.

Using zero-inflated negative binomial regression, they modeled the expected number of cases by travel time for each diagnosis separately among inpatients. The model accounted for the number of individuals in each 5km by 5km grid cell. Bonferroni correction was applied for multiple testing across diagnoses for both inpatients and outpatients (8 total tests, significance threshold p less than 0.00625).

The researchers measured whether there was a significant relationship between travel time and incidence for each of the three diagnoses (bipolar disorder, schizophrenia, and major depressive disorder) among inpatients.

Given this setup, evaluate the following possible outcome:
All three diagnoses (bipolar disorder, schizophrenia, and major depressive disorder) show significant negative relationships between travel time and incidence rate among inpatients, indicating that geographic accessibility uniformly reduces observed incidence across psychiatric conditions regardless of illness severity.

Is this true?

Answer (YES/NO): NO